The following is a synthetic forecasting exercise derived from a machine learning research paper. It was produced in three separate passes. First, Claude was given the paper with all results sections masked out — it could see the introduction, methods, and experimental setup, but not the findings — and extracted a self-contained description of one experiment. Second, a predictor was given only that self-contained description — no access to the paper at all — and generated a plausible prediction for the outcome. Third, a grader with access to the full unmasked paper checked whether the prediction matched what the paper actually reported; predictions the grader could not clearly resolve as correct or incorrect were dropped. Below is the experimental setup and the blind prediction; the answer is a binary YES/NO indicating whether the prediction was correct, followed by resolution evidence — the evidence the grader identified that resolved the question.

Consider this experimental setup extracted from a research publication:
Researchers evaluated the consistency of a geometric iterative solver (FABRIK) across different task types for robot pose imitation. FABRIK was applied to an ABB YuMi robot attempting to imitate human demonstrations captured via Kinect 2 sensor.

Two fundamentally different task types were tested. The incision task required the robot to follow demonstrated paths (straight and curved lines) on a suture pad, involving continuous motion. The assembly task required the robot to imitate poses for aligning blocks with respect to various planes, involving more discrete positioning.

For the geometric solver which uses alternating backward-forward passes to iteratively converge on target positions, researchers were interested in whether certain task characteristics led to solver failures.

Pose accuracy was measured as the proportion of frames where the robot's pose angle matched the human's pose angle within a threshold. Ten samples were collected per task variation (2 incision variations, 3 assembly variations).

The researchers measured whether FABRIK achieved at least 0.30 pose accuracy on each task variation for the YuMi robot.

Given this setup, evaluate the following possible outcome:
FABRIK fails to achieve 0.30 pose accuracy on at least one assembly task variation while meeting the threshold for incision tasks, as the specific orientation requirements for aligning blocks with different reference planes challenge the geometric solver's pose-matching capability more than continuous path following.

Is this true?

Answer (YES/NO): NO